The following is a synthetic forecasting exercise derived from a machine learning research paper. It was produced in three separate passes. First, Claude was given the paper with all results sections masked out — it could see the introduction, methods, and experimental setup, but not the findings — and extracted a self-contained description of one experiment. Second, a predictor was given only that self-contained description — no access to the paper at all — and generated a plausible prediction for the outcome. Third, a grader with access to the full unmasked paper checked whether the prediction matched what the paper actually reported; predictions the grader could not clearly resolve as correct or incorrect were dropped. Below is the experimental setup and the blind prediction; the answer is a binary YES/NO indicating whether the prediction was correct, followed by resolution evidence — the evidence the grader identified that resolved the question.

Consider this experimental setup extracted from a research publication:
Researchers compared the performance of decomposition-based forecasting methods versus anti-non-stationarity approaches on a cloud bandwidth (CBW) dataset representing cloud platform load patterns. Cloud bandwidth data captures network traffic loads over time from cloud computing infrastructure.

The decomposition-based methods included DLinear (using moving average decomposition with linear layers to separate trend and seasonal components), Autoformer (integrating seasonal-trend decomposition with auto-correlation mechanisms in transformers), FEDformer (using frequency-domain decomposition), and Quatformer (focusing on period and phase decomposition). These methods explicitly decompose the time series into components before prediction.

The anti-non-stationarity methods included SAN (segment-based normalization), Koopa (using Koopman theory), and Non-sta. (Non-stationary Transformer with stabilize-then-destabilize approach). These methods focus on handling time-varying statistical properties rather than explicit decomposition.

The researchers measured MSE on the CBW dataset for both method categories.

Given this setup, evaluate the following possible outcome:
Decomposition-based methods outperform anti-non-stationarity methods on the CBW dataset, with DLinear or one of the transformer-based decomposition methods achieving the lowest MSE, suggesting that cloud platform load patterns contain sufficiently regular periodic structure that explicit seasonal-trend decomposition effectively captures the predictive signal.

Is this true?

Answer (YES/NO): YES